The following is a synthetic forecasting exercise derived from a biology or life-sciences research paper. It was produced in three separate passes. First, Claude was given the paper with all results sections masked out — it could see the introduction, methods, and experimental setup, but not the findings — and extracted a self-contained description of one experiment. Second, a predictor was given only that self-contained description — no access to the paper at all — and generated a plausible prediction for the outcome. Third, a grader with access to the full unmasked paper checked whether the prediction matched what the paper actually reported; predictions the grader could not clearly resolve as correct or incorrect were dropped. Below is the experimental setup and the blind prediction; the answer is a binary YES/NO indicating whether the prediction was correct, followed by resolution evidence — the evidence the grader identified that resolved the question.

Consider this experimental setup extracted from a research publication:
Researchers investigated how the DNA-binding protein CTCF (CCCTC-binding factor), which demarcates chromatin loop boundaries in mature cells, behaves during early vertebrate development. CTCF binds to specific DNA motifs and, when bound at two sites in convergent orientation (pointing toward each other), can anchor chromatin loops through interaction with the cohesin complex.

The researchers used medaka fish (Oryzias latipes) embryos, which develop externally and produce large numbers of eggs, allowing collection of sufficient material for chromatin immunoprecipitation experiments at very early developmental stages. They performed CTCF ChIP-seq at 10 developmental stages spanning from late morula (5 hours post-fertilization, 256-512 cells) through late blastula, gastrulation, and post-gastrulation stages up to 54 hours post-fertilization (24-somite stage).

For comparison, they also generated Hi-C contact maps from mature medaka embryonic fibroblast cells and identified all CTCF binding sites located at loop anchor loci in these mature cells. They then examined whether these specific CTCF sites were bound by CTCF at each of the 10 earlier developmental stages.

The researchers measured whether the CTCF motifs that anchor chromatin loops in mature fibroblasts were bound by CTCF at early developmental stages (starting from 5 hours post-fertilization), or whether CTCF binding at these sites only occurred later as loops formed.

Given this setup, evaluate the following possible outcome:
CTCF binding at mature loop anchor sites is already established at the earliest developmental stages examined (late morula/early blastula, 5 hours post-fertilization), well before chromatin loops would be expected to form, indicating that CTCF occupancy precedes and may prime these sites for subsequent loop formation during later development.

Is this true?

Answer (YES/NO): YES